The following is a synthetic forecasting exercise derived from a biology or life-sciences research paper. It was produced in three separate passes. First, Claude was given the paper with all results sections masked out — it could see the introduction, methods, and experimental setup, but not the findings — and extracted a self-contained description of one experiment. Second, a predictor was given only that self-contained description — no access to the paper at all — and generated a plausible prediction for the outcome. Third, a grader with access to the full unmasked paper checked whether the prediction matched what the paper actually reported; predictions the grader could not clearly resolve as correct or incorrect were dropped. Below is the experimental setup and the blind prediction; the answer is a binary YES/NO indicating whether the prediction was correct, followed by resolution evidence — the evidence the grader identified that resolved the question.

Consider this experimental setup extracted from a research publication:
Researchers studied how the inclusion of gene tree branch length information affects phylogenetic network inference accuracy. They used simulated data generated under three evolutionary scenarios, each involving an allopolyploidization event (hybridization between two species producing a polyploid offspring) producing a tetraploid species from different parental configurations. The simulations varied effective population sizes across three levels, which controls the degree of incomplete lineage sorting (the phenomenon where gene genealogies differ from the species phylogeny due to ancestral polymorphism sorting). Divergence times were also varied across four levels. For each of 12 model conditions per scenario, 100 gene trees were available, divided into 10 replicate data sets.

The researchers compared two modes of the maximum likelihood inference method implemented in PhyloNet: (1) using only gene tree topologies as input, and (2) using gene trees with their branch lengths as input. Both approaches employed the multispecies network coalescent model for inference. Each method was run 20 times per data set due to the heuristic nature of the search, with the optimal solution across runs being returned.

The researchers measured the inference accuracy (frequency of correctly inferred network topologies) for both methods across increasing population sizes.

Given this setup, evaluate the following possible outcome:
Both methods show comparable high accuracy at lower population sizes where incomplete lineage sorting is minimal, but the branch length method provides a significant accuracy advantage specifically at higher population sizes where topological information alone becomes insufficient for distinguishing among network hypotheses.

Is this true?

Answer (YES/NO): NO